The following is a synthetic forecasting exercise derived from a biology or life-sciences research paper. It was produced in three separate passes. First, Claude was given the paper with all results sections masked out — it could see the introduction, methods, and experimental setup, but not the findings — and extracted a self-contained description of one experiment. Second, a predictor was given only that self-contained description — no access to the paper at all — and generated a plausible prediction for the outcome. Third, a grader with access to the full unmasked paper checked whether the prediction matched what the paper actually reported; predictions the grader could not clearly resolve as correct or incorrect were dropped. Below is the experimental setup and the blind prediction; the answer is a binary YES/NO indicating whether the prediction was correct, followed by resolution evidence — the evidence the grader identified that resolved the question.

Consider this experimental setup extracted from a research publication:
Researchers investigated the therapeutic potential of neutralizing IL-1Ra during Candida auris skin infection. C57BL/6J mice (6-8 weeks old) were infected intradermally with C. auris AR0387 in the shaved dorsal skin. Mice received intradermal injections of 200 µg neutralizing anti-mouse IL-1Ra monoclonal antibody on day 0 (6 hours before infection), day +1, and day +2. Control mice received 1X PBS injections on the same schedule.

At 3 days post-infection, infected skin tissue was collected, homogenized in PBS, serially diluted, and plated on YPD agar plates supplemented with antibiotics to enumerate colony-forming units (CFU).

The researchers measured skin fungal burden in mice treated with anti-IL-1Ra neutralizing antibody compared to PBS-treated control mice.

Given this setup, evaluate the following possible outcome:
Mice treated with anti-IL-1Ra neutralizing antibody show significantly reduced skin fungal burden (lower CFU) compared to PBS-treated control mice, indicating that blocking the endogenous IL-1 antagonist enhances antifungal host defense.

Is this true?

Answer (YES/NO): YES